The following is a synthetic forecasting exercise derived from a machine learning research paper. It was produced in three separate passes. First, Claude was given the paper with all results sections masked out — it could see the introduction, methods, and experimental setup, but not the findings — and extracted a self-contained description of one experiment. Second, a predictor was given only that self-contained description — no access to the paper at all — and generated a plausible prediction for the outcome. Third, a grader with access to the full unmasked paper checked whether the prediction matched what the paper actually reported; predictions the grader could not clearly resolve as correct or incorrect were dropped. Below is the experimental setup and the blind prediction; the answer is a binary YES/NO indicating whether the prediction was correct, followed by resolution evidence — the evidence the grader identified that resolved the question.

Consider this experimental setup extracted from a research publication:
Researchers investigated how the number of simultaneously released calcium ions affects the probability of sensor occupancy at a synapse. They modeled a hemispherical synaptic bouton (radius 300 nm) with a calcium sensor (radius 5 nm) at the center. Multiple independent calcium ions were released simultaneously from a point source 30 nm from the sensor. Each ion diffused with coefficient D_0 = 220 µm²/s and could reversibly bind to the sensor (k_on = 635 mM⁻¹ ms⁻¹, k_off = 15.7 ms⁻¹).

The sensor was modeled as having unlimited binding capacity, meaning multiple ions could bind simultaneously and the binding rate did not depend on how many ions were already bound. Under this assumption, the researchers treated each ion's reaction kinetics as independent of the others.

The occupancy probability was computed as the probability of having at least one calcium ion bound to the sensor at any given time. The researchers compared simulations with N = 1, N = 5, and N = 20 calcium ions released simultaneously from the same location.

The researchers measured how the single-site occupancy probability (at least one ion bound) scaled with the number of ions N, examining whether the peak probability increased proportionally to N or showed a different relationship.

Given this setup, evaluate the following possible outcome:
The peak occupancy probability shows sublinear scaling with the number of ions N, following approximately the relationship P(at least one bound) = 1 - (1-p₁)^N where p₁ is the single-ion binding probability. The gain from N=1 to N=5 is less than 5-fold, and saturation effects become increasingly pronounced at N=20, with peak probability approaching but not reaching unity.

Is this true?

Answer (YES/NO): YES